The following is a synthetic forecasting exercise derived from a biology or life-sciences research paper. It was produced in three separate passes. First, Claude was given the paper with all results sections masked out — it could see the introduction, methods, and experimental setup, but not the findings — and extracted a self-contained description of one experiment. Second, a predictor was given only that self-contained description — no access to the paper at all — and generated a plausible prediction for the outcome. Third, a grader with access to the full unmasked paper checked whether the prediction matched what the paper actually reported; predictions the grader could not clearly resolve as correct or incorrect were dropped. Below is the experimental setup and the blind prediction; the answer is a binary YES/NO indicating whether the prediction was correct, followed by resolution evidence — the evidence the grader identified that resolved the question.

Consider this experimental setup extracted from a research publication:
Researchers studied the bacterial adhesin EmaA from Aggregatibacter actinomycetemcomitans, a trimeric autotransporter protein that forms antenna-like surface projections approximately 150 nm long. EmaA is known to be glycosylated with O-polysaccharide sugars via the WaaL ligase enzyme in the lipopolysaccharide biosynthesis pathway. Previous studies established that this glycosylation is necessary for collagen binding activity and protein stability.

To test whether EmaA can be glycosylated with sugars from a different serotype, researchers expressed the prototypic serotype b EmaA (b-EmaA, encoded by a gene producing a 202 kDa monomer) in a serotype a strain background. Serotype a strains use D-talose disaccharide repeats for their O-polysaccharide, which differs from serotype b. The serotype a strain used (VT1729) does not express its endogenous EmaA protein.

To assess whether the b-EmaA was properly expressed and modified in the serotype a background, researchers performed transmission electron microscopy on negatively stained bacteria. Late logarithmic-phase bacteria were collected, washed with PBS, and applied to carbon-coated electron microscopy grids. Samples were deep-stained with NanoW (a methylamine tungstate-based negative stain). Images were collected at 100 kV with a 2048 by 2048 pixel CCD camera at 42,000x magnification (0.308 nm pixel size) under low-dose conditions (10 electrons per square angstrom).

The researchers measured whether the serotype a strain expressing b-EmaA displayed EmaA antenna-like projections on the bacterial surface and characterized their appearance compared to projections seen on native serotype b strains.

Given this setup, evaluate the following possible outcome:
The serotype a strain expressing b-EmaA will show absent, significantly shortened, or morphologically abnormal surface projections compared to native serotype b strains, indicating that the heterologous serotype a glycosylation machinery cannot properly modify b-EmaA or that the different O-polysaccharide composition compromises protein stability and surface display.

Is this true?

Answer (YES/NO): NO